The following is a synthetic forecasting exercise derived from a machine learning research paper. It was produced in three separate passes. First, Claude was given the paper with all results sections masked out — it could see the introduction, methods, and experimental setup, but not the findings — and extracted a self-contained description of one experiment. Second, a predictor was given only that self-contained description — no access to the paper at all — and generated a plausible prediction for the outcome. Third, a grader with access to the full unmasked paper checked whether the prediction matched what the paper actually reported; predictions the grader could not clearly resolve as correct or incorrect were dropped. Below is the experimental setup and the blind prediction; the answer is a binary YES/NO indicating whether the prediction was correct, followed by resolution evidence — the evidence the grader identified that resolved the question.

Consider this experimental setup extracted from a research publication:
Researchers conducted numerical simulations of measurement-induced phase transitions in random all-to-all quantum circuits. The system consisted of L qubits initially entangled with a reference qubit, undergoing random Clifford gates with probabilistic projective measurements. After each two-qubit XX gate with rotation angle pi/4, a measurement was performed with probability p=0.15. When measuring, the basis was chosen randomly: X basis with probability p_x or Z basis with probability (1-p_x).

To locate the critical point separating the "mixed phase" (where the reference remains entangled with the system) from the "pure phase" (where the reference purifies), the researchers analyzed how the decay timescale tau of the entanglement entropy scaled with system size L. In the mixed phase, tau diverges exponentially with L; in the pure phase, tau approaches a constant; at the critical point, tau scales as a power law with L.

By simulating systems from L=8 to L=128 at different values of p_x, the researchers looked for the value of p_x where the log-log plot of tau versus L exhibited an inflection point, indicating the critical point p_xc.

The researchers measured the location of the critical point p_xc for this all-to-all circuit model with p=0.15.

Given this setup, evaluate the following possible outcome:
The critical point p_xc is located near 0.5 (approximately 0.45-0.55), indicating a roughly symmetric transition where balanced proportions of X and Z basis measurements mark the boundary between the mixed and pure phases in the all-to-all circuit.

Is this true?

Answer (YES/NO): NO